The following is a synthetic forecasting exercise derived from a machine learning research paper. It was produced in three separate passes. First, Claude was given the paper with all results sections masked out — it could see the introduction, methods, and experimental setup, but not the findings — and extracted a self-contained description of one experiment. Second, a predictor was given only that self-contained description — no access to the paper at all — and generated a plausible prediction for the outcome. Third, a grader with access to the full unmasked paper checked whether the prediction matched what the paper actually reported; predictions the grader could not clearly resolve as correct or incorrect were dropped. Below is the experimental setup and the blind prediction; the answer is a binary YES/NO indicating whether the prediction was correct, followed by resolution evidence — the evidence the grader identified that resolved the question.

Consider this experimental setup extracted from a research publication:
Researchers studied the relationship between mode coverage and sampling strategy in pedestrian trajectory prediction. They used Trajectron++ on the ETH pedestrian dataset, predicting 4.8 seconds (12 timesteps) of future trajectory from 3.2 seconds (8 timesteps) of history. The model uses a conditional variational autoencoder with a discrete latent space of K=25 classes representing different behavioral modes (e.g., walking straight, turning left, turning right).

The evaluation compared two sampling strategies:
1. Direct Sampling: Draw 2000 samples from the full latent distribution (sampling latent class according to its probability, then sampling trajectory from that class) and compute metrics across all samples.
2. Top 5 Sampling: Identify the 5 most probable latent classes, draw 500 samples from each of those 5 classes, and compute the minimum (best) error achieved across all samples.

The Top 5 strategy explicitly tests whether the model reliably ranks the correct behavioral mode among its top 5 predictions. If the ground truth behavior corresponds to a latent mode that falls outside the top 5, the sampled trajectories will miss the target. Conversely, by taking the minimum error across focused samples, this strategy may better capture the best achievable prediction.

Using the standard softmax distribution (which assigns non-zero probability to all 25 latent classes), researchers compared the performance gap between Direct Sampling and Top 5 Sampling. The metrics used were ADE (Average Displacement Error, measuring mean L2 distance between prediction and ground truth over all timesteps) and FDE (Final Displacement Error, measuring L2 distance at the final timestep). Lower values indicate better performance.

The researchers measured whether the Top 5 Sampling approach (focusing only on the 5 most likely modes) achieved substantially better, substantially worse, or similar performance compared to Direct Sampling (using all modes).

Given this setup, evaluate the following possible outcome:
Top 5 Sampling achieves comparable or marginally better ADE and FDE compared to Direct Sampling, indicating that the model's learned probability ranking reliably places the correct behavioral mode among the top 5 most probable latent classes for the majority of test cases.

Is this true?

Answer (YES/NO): NO